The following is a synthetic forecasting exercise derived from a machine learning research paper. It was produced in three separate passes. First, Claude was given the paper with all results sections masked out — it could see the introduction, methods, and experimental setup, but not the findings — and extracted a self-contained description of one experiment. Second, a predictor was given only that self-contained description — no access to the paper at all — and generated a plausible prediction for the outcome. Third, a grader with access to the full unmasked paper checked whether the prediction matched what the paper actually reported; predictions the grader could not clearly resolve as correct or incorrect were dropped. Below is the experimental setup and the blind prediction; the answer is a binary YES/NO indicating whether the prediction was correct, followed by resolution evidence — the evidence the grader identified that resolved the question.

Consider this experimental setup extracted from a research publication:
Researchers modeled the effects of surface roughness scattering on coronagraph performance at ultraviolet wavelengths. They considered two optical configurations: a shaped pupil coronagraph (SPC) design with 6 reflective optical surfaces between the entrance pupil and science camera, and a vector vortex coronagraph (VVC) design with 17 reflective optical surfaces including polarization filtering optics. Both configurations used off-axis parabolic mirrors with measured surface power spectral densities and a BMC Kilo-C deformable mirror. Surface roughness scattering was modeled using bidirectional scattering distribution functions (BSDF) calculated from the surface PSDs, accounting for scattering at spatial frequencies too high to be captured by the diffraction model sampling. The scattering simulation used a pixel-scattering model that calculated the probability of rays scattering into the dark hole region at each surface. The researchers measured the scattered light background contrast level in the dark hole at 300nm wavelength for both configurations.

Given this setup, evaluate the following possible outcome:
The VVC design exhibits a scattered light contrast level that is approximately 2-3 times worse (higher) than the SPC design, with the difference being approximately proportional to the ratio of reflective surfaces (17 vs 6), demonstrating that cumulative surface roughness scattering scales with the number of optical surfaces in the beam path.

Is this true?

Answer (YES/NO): NO